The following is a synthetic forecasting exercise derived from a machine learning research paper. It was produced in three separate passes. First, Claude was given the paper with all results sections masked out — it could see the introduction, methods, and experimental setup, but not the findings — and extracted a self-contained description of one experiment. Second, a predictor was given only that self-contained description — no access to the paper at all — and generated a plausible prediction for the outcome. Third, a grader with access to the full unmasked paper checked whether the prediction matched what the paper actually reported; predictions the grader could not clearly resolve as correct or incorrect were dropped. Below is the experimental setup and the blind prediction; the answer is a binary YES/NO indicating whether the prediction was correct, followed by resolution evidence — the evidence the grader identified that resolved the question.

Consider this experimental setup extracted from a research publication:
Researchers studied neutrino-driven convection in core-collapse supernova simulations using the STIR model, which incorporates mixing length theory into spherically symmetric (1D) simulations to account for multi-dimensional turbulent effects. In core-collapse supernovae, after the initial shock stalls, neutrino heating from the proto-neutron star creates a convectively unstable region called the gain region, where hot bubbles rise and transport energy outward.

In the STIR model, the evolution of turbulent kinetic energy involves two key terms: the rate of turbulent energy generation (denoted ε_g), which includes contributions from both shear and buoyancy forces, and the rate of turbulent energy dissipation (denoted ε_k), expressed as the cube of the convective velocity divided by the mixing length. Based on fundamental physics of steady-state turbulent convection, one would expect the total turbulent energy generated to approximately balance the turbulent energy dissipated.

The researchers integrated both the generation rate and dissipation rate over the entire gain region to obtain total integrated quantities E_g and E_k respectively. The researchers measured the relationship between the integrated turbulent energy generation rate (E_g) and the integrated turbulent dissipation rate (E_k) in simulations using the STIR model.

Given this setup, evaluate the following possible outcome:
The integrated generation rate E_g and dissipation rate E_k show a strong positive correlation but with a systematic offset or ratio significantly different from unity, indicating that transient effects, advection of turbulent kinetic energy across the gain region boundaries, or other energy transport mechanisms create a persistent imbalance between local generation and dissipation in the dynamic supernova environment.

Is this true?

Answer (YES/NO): NO